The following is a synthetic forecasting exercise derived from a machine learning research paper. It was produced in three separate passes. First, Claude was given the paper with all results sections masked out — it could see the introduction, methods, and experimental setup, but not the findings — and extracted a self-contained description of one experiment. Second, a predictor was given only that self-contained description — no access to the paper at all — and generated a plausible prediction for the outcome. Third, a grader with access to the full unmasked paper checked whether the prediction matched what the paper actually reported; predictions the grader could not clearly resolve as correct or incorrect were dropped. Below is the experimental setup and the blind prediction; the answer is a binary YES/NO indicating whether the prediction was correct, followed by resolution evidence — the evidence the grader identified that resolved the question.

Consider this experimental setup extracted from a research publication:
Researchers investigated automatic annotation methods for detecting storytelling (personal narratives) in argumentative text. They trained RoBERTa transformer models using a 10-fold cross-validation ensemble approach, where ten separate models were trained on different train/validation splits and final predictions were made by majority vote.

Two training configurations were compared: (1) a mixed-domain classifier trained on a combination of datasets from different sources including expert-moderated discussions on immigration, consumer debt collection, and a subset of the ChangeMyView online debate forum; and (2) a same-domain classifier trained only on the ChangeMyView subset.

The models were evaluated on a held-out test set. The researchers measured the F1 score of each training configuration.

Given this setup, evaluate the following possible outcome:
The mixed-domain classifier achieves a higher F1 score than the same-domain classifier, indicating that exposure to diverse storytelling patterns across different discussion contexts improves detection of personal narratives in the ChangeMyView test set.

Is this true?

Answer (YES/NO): YES